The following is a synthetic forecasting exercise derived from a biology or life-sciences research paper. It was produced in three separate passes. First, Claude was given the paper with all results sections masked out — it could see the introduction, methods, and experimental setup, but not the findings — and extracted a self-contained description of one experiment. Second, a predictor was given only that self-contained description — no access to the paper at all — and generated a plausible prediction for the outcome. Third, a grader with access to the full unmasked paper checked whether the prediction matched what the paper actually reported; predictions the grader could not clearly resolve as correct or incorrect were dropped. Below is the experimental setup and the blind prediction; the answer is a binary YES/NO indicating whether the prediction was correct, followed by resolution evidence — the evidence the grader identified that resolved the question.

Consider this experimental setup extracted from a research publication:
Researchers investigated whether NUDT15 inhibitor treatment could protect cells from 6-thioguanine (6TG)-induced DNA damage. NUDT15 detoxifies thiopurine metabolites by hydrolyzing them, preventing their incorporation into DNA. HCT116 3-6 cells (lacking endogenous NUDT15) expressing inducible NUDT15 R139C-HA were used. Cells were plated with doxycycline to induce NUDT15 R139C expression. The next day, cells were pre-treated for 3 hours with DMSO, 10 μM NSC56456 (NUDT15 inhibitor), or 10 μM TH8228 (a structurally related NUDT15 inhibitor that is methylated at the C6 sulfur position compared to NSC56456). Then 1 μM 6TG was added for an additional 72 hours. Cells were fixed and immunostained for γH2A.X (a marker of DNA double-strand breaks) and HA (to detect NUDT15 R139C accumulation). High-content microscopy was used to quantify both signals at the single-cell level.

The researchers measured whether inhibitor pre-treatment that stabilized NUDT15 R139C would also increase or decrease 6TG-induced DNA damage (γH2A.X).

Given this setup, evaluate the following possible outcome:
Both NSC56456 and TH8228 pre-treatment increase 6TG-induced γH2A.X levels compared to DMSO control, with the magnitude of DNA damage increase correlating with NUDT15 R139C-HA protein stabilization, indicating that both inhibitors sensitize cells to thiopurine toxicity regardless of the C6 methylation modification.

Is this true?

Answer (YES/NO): NO